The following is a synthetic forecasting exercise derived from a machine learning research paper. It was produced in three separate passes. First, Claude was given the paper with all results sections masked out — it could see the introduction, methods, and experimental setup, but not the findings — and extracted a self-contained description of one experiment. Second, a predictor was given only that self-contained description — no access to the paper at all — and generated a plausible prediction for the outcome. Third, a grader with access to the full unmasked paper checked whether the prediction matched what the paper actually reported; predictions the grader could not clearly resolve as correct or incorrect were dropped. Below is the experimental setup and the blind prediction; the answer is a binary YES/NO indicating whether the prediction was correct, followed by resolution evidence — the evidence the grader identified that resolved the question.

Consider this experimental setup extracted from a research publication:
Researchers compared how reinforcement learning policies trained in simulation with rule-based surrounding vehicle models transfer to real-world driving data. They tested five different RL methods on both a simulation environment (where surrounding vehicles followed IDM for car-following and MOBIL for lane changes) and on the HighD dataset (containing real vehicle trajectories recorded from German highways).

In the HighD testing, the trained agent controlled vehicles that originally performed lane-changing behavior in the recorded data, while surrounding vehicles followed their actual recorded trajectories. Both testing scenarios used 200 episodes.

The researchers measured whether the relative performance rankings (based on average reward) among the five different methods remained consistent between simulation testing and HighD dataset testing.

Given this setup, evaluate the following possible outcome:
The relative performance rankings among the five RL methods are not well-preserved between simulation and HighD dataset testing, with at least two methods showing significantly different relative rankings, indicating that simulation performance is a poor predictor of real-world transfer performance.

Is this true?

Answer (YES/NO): NO